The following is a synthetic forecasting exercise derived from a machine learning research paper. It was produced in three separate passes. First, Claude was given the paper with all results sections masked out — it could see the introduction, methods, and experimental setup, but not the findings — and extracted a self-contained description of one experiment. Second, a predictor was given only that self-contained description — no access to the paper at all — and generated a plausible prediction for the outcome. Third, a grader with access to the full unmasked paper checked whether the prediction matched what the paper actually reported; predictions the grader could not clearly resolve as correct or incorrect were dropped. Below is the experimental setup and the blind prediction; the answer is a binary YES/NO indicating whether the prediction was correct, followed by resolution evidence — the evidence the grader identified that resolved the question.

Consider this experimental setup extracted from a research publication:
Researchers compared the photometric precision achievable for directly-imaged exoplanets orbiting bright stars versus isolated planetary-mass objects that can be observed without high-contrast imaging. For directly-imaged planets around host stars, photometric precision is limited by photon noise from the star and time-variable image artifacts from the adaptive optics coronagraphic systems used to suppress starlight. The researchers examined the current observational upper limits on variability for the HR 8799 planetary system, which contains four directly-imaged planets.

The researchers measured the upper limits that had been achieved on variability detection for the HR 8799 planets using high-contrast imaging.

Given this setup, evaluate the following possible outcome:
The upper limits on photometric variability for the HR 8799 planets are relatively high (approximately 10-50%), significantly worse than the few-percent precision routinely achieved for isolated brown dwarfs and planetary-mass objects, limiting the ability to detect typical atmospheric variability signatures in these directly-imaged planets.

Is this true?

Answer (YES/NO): NO